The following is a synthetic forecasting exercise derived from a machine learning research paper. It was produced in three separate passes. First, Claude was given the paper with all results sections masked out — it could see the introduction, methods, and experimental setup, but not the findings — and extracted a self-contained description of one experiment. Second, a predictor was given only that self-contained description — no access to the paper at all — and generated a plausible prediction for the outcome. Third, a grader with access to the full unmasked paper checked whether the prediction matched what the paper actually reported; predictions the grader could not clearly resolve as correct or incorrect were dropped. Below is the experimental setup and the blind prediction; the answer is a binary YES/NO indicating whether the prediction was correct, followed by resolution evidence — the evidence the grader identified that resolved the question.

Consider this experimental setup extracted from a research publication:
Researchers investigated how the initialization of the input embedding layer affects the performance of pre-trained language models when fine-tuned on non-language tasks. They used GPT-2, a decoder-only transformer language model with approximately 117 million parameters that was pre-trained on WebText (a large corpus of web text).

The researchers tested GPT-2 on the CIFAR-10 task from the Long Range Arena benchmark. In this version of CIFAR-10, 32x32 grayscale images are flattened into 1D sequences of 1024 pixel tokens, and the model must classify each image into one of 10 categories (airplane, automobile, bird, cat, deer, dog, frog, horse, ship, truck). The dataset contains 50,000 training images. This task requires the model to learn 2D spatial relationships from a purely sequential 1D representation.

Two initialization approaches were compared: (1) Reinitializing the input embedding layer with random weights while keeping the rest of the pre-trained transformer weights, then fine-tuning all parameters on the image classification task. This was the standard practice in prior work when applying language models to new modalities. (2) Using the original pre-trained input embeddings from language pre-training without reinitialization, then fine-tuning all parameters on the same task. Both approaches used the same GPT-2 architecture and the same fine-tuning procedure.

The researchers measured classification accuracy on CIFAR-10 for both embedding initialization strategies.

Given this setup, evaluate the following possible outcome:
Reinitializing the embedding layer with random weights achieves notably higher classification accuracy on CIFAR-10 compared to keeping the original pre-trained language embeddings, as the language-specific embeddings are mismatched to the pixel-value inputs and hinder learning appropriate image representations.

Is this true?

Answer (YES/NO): NO